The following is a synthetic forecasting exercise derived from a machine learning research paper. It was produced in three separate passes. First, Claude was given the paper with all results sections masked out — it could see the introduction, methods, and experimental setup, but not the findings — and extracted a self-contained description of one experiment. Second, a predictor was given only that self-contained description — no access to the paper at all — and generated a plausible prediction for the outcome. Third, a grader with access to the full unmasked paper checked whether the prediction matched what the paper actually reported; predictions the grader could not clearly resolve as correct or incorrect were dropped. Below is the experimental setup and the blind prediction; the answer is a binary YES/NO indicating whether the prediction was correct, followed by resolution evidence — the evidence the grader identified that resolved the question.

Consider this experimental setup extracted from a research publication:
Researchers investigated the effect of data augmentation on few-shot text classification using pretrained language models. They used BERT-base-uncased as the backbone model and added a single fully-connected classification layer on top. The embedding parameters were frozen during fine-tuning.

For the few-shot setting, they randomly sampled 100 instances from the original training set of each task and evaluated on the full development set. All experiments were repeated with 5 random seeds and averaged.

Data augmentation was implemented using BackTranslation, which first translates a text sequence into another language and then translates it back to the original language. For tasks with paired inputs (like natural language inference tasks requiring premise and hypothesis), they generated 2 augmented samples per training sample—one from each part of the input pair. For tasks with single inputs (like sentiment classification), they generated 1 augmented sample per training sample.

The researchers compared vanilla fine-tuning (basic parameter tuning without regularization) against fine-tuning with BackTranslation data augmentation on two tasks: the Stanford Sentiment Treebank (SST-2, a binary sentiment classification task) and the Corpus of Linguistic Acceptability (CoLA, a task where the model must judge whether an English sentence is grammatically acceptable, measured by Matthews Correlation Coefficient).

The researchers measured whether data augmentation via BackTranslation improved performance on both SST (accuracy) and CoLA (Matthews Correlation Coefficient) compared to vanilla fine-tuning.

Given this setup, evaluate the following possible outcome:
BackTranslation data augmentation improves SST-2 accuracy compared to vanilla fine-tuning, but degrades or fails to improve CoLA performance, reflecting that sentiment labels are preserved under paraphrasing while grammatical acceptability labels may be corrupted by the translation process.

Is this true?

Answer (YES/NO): YES